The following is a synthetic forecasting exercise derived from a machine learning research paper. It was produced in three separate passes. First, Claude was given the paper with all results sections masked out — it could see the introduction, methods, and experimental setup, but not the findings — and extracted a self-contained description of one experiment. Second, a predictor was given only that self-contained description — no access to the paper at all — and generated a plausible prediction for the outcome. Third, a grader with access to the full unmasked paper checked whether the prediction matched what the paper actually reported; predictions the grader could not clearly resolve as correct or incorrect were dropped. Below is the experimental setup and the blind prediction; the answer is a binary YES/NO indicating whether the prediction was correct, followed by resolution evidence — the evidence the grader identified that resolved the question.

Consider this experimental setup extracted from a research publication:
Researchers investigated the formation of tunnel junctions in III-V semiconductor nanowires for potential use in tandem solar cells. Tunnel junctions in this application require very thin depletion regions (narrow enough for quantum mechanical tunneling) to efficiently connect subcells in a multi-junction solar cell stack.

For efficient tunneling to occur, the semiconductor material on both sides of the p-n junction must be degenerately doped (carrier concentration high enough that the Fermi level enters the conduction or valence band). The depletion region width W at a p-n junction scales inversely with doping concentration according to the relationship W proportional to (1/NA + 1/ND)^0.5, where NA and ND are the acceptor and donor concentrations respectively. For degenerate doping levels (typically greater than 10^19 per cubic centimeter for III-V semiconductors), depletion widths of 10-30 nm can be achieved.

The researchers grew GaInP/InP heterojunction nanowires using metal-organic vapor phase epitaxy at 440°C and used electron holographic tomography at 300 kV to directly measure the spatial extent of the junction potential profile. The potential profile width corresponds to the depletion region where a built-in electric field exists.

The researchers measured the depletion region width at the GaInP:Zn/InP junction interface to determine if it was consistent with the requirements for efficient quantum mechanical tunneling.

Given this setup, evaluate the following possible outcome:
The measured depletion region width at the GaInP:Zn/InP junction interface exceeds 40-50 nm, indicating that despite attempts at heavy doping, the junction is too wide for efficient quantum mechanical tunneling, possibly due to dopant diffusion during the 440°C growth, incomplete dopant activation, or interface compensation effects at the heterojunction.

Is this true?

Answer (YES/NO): NO